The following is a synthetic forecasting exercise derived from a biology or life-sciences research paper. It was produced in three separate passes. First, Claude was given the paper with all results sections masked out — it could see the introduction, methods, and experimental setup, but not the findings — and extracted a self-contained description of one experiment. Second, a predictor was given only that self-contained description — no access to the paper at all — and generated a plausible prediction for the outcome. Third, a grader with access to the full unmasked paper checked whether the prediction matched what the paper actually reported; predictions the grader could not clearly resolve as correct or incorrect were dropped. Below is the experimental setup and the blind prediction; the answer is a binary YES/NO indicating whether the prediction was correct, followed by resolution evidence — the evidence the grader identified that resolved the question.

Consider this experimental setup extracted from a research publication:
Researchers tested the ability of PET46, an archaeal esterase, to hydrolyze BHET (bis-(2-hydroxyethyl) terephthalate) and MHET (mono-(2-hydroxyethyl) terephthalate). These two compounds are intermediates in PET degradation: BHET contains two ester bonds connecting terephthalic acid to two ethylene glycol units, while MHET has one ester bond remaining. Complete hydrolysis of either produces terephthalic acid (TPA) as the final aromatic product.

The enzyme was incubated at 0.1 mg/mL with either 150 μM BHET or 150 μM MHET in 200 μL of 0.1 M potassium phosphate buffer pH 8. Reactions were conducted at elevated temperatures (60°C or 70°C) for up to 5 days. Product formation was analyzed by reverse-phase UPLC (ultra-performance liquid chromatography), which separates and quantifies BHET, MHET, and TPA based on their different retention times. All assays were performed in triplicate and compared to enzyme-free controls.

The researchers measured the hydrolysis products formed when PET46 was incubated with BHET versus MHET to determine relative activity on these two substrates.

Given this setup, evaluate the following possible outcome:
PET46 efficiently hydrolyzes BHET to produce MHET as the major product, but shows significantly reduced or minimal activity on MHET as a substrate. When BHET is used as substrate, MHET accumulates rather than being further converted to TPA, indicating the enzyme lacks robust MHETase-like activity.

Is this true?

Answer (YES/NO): NO